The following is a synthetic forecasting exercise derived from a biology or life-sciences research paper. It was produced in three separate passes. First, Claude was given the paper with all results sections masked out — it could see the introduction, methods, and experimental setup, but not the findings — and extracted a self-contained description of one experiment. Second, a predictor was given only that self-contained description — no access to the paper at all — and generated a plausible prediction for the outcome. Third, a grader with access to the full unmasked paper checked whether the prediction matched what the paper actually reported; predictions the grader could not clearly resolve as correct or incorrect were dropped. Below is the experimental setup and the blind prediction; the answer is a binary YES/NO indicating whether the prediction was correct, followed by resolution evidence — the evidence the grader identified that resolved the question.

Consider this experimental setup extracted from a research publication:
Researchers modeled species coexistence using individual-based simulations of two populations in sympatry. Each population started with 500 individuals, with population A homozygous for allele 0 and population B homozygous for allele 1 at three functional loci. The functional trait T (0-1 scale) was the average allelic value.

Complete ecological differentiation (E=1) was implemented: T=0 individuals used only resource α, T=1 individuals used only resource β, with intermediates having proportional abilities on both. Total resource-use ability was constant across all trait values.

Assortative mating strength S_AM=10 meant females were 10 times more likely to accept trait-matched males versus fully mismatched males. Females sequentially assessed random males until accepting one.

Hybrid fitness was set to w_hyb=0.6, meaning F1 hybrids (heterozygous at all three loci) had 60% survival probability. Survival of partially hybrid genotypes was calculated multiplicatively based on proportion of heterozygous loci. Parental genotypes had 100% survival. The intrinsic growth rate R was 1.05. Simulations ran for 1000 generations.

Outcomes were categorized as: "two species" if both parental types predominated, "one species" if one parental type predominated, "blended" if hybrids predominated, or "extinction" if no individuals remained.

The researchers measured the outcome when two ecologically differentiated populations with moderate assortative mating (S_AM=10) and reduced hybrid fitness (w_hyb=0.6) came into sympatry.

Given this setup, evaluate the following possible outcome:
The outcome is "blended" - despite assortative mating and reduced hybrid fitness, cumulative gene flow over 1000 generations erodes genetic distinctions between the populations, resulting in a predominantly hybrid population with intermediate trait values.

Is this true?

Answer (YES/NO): NO